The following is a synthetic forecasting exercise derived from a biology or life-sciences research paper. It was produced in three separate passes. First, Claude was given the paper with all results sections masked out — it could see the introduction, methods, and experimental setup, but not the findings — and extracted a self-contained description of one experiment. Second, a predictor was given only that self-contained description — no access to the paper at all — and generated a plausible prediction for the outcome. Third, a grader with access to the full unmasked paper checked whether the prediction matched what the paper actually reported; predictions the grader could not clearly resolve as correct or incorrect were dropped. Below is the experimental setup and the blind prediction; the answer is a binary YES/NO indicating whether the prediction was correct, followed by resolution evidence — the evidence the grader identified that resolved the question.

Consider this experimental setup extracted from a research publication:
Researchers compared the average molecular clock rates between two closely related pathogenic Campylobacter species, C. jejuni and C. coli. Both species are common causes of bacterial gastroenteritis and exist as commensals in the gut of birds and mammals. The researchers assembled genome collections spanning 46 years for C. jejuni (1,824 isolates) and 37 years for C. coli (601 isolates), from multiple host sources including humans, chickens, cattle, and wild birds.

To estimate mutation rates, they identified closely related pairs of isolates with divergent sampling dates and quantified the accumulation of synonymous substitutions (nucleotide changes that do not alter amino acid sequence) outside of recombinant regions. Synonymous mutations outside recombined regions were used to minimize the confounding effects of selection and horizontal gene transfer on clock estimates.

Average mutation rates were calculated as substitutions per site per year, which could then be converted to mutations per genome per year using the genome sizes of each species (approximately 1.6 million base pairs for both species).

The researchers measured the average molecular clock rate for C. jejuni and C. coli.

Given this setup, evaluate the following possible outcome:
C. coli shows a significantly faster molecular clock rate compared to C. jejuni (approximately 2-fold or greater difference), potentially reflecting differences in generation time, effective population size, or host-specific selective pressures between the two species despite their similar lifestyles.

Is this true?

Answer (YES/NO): NO